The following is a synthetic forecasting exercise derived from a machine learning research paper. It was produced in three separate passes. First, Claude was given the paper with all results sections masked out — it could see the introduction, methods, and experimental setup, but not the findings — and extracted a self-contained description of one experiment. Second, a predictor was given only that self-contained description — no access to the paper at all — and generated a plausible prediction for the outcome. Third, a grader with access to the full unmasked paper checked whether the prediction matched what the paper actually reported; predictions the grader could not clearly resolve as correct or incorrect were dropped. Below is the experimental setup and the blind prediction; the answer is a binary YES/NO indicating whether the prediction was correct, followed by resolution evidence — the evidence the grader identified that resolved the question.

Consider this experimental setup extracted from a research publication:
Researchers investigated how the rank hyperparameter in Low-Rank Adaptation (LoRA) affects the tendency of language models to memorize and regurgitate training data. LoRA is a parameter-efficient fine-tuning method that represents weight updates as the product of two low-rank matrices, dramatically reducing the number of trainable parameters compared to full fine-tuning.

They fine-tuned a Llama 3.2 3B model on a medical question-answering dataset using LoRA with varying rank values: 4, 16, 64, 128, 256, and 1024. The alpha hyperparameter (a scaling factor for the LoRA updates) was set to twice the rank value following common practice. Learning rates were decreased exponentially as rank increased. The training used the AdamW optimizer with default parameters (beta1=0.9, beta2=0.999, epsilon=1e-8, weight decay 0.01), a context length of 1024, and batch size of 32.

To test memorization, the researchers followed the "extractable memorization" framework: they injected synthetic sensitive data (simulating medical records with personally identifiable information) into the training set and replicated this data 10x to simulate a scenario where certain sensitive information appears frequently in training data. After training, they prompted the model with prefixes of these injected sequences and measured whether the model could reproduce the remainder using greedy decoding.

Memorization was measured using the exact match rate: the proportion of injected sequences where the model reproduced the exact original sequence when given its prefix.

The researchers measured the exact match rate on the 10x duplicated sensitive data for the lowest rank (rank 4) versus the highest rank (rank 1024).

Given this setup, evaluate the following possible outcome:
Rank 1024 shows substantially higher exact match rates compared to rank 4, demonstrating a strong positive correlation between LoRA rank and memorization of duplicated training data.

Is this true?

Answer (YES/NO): YES